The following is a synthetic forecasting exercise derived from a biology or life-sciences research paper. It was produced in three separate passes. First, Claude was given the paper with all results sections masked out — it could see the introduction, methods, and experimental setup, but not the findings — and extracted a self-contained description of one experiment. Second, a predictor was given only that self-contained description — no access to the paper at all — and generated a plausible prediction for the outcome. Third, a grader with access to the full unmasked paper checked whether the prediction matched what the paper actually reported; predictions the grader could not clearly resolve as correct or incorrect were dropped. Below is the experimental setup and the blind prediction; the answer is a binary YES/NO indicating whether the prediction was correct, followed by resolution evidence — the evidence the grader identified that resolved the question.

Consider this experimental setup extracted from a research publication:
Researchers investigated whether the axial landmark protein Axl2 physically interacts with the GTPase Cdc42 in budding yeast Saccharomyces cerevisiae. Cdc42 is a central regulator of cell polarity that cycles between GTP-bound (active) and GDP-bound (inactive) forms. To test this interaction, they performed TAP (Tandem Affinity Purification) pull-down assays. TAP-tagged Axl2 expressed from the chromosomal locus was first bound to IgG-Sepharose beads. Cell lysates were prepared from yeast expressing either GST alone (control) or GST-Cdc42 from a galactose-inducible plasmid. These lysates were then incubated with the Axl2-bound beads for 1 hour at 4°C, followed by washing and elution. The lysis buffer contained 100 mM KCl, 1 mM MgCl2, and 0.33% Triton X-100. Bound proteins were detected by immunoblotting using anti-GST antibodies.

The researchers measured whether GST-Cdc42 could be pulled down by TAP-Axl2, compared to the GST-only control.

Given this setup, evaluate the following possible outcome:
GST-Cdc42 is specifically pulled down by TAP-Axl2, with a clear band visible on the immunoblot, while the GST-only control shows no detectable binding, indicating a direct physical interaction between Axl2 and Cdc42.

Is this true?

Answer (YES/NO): NO